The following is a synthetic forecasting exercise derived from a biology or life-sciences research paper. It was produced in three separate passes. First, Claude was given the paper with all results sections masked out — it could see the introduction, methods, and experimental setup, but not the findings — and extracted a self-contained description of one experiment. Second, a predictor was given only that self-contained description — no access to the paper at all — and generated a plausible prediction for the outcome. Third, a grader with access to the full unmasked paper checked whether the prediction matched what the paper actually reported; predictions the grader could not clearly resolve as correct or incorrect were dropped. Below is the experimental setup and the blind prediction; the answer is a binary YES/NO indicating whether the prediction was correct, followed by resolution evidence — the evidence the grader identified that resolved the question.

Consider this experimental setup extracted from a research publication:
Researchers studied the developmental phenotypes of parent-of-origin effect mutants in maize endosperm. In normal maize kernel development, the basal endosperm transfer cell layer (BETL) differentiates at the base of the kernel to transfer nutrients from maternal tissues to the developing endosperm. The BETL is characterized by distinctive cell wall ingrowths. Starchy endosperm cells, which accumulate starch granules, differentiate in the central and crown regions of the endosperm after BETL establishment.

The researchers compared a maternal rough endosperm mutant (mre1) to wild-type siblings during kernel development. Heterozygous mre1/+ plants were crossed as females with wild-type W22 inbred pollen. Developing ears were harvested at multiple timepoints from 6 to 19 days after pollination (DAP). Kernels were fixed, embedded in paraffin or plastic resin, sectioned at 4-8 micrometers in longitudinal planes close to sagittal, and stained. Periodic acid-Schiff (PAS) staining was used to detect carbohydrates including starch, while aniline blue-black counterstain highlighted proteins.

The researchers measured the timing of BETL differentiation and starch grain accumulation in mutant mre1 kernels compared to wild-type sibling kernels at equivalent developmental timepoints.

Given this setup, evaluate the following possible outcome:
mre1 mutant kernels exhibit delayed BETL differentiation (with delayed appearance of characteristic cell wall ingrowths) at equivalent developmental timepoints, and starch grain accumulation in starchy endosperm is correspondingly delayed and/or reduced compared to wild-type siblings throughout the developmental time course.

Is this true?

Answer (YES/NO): YES